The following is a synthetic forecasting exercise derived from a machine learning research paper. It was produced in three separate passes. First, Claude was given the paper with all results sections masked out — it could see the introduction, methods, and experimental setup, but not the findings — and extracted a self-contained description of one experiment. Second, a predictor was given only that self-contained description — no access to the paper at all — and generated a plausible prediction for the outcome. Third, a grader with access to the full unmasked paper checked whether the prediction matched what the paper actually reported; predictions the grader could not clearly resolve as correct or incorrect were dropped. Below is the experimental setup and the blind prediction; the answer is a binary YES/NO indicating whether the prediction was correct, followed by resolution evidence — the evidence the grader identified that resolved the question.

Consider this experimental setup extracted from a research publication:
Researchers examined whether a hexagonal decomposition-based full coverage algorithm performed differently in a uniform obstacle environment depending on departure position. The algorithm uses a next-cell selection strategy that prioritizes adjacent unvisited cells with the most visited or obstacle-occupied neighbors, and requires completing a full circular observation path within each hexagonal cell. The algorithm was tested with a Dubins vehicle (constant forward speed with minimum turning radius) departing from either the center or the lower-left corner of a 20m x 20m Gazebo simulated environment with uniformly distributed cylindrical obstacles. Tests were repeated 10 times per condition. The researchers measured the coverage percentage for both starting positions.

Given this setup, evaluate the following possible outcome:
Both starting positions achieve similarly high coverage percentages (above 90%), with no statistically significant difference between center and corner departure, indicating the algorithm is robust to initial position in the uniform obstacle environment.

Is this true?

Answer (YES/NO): NO